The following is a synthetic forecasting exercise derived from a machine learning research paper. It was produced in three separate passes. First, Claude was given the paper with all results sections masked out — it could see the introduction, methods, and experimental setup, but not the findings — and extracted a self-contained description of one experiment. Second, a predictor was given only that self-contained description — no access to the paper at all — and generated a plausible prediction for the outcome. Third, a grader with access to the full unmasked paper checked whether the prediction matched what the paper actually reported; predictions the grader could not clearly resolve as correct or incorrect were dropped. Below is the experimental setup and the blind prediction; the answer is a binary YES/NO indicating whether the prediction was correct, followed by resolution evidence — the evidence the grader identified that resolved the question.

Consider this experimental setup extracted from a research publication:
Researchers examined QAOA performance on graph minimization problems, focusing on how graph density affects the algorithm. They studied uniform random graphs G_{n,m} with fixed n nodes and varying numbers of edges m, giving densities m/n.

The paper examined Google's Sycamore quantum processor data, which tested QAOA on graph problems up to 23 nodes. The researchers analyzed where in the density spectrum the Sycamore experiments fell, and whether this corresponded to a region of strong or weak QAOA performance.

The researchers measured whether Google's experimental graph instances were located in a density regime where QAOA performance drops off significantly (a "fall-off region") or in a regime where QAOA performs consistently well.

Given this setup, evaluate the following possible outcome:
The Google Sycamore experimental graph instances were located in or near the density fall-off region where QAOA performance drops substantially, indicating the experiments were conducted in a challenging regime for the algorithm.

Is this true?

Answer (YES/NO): YES